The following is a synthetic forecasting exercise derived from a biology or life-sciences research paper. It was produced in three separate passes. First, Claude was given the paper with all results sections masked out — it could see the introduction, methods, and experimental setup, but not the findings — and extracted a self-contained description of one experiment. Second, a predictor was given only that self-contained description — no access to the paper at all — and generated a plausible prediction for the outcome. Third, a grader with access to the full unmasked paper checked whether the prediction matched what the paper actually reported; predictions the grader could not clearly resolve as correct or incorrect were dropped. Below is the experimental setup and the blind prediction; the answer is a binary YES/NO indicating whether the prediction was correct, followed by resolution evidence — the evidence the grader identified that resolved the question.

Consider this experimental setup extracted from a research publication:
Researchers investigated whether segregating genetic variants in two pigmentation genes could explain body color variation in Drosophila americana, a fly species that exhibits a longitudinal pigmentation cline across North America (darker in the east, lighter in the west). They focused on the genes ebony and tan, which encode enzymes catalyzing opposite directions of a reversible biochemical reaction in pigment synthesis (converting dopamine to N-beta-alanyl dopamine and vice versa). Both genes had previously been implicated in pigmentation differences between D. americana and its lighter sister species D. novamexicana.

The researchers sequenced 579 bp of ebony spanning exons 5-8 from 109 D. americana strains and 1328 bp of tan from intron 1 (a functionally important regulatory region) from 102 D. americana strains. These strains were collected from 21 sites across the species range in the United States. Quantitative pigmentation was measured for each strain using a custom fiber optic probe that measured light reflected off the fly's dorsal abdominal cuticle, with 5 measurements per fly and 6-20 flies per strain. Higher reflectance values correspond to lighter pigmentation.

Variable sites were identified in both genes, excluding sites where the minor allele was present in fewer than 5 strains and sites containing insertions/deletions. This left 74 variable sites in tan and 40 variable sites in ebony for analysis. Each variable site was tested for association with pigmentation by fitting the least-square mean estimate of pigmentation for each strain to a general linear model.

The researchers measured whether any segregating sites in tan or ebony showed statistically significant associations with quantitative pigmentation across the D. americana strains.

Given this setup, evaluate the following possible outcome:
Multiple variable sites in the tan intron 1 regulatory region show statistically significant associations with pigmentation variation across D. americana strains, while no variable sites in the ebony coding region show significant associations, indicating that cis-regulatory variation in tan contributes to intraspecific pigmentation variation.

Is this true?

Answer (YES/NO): NO